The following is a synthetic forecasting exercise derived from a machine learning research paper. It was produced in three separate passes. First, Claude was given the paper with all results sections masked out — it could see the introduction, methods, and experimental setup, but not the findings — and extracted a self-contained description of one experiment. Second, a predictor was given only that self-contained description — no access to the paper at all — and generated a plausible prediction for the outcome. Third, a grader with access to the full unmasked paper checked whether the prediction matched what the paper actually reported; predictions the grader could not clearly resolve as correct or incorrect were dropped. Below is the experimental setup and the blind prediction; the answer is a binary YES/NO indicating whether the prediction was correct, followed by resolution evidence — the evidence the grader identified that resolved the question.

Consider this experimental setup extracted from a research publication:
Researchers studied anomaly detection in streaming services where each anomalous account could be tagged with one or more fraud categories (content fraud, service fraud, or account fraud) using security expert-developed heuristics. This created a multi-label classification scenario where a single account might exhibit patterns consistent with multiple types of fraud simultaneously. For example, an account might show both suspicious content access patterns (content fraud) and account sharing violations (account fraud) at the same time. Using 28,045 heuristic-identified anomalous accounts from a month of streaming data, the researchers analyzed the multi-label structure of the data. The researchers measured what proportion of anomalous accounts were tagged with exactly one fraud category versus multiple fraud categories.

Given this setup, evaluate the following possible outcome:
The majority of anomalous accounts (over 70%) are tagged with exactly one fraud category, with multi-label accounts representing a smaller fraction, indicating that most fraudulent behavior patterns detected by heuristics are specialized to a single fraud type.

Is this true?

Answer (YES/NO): YES